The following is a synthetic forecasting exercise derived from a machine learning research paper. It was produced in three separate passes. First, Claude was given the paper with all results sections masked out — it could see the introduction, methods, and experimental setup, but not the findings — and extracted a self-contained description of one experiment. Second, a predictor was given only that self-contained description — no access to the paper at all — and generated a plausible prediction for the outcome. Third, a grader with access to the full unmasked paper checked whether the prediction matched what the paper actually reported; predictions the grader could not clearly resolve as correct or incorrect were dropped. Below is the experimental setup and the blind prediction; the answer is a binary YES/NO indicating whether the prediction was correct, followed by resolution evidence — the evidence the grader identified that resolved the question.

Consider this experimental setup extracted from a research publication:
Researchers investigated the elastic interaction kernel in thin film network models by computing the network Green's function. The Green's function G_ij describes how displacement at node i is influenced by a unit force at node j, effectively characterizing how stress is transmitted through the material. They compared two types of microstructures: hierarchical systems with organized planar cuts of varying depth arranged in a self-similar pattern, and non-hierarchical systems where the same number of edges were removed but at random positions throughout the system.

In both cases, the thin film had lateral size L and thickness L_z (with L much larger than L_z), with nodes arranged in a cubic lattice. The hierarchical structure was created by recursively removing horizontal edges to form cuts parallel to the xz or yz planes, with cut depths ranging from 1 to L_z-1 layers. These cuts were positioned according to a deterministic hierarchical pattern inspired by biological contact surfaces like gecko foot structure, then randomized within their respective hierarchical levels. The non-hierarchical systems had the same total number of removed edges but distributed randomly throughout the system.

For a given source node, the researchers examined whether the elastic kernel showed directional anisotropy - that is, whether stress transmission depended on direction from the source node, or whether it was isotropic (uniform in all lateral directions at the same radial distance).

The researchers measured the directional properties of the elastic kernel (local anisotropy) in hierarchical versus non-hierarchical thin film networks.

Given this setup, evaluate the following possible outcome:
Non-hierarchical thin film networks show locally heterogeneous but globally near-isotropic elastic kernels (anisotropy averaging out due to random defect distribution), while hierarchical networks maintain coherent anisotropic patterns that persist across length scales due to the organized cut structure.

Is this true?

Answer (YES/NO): NO